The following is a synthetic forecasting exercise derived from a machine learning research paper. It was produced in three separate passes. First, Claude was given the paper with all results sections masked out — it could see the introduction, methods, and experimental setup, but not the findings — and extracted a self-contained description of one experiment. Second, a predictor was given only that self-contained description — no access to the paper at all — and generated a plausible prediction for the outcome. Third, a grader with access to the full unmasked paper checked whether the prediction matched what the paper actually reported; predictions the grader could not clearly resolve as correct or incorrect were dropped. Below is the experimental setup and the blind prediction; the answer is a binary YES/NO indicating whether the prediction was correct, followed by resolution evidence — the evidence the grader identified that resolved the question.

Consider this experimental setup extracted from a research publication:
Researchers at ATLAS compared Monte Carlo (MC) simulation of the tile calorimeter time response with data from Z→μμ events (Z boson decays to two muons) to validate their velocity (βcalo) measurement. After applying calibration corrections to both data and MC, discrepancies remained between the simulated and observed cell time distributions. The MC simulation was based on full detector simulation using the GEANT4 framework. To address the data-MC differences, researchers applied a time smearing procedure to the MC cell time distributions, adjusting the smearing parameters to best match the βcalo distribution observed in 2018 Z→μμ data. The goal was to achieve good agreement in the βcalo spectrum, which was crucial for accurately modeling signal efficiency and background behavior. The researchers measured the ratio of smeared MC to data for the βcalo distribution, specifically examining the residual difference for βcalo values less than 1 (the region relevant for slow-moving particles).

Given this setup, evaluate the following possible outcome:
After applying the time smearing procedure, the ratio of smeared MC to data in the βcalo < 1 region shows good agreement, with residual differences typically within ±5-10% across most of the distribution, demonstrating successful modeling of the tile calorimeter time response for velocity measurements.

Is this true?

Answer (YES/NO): NO